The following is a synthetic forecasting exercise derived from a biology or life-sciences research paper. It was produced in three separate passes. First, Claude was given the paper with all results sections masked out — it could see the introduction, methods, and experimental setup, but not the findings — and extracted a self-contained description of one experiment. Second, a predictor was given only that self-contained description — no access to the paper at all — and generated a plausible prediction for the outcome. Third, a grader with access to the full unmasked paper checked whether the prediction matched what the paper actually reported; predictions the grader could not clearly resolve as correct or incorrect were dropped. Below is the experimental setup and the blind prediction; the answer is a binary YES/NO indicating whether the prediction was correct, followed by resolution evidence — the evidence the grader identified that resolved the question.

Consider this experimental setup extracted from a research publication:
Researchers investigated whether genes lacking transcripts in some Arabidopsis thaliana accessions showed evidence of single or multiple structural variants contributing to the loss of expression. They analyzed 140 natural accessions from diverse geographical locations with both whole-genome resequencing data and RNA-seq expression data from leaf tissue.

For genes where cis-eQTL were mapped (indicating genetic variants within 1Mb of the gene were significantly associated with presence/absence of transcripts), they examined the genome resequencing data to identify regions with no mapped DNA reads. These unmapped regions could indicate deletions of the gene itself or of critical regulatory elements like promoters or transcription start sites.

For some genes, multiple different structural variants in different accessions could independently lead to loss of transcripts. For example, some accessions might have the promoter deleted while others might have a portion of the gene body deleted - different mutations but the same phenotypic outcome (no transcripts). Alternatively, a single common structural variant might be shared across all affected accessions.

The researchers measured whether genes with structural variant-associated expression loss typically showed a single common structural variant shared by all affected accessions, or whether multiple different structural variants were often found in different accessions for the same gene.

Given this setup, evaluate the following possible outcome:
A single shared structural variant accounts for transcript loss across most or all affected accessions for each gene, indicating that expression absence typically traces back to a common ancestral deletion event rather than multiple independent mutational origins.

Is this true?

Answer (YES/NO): YES